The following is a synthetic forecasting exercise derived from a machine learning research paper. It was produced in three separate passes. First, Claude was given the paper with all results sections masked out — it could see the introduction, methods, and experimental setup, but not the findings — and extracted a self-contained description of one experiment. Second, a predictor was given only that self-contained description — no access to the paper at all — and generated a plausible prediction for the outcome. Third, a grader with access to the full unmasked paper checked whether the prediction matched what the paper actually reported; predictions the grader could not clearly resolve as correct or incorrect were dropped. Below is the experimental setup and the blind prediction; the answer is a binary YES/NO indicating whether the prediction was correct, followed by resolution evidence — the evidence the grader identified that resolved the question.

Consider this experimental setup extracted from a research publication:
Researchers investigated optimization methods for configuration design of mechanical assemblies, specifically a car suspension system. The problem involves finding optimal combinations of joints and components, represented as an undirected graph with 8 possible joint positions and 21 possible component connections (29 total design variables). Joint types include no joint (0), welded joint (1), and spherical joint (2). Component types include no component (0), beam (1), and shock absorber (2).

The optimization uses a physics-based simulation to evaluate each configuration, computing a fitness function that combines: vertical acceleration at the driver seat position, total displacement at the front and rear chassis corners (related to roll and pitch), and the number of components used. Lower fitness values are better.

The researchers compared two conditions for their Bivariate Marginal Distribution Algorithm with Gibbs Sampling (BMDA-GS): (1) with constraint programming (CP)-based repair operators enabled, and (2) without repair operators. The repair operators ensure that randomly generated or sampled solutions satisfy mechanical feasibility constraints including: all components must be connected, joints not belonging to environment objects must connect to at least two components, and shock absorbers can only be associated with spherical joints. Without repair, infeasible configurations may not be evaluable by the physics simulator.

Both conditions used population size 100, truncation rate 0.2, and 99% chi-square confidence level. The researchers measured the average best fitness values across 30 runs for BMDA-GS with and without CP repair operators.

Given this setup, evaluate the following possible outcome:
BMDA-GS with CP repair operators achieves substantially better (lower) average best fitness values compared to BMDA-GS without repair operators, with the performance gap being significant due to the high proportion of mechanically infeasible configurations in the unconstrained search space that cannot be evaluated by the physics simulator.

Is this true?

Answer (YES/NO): NO